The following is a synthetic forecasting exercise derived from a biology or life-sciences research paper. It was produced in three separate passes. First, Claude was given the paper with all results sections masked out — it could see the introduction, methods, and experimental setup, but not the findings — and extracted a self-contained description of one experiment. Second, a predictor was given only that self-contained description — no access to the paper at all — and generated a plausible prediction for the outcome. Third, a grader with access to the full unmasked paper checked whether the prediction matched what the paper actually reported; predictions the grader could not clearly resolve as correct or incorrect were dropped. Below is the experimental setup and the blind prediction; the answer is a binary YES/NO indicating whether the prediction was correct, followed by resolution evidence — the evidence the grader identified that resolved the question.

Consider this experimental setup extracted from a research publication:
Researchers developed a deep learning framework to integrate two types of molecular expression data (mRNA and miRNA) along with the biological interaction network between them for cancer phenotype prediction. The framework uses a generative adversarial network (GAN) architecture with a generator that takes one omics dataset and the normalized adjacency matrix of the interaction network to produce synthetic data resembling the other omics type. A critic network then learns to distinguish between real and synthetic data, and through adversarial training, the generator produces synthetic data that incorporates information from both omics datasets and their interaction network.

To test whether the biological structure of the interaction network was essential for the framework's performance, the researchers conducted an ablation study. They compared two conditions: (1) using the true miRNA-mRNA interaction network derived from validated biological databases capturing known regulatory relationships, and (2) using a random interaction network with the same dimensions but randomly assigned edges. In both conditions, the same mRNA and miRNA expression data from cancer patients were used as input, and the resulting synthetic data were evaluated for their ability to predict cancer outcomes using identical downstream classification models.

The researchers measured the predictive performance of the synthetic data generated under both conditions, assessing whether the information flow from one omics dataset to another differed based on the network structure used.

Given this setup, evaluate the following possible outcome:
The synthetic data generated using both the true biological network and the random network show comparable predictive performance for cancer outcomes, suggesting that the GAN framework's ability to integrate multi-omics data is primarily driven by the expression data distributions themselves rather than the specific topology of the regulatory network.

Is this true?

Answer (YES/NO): NO